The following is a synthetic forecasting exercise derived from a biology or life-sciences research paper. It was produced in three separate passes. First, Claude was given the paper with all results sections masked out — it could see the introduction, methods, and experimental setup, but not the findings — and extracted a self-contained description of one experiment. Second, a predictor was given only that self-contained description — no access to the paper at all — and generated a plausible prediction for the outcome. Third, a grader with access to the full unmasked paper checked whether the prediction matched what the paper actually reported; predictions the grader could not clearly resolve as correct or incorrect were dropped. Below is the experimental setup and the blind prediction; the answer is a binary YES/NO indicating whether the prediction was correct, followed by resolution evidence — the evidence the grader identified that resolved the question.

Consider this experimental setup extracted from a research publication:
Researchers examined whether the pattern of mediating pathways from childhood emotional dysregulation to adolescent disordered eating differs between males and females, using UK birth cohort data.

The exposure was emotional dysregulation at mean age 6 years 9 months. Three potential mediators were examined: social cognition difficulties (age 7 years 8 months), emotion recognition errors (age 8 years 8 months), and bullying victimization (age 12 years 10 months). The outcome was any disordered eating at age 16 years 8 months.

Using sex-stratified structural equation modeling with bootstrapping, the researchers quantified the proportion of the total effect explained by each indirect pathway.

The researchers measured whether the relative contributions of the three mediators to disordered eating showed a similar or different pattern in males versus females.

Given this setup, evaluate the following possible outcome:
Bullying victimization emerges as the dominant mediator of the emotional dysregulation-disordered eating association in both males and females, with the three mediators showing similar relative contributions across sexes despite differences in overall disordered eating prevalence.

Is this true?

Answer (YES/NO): NO